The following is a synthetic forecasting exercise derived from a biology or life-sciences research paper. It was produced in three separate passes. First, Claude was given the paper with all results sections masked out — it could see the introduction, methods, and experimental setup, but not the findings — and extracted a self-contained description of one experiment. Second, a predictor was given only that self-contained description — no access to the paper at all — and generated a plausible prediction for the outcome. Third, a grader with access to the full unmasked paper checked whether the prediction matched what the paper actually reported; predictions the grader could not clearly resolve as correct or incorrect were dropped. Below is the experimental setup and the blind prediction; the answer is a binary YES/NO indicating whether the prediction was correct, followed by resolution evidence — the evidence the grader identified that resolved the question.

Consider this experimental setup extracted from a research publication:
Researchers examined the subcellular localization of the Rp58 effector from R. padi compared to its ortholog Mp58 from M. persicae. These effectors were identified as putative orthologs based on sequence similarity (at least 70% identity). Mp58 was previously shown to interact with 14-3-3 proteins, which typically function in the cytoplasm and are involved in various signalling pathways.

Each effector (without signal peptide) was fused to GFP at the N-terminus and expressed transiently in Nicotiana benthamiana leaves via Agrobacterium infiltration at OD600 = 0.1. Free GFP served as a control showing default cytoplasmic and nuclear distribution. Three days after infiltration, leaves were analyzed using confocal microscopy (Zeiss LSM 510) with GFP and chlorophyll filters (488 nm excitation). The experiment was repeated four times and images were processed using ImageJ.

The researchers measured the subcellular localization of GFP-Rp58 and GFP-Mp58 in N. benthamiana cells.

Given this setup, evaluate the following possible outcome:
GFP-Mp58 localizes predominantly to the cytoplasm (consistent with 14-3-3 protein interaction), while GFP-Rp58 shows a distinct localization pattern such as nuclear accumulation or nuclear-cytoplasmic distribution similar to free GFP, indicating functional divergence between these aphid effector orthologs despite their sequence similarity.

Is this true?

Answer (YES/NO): NO